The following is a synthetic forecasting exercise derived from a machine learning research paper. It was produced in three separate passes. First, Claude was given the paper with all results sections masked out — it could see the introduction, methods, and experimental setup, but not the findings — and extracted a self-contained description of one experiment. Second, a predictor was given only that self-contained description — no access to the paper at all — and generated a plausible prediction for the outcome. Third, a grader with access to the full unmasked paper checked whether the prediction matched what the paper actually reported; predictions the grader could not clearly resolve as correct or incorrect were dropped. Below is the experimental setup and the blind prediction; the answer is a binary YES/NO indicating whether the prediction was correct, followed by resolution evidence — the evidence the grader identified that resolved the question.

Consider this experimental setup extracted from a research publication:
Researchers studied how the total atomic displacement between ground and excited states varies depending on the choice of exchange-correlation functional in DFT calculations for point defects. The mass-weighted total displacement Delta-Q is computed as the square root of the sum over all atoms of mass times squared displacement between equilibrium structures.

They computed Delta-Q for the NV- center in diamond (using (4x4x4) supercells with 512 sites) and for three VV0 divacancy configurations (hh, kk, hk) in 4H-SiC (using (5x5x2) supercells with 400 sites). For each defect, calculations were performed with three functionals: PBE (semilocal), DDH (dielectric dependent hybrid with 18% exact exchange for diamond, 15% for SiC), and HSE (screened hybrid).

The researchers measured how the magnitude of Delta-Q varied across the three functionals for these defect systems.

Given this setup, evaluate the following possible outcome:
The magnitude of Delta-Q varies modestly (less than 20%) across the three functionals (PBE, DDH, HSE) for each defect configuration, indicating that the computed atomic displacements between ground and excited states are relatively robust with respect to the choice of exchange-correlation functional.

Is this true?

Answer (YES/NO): YES